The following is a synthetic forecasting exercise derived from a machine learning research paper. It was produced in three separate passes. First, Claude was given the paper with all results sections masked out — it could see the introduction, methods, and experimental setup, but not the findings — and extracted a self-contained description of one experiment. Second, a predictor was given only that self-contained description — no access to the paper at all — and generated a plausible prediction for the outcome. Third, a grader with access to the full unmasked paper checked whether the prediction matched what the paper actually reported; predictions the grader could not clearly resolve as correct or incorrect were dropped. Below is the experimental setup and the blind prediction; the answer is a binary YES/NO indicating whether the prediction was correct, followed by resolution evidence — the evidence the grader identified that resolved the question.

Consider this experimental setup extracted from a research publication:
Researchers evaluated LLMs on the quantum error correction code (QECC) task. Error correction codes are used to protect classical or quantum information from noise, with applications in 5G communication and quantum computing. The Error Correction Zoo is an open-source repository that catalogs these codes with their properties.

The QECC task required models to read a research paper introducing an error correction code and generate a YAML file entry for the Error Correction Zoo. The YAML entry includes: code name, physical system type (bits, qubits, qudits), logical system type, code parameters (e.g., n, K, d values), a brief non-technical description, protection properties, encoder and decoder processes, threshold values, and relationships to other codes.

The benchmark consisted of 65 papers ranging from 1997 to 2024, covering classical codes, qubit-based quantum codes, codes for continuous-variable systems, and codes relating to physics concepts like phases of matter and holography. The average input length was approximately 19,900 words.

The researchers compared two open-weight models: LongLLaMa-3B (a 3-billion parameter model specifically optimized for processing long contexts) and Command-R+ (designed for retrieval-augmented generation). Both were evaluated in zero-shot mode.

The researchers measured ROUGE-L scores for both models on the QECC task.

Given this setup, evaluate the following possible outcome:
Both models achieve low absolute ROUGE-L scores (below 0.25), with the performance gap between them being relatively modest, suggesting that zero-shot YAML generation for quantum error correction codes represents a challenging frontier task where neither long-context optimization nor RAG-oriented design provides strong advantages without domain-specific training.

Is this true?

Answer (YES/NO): NO